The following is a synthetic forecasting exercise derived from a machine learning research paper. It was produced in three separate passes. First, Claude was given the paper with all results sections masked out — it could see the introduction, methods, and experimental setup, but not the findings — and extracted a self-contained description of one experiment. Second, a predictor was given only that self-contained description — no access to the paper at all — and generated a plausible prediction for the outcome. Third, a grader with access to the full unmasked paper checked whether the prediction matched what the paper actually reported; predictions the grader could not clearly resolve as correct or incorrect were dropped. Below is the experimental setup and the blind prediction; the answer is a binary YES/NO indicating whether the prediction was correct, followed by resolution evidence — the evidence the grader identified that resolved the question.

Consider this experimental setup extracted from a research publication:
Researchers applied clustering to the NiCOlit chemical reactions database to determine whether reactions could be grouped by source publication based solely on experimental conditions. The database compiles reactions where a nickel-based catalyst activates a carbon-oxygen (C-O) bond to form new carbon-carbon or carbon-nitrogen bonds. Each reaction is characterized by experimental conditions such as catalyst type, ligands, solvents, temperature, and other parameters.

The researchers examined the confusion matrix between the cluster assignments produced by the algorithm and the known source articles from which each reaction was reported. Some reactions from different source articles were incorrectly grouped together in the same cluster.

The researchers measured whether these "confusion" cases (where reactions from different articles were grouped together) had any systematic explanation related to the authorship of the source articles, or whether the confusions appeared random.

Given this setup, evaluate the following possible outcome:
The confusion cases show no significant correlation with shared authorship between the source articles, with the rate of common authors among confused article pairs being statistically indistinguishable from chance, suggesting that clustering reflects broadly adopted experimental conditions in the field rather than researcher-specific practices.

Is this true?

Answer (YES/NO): NO